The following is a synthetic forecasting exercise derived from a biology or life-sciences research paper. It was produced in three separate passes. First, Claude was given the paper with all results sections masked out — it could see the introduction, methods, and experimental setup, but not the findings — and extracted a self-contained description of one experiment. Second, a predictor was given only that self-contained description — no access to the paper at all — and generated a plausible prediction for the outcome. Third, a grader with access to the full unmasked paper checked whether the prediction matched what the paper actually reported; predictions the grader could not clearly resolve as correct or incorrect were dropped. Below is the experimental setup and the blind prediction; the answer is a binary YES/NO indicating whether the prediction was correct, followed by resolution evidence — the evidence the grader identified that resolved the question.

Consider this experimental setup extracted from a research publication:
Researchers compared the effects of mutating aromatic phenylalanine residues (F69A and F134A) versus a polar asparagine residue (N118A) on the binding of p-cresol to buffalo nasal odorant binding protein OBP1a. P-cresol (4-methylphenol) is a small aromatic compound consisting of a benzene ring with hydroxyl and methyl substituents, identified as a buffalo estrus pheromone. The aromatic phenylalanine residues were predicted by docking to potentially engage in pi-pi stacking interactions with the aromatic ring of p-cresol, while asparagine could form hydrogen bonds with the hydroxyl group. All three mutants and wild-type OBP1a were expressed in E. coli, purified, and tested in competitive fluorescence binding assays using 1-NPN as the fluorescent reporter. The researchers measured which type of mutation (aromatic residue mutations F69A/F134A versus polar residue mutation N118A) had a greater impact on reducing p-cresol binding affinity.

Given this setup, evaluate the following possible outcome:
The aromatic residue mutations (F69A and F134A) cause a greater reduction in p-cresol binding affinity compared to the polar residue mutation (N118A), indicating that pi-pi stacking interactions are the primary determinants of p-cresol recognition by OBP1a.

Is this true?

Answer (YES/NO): YES